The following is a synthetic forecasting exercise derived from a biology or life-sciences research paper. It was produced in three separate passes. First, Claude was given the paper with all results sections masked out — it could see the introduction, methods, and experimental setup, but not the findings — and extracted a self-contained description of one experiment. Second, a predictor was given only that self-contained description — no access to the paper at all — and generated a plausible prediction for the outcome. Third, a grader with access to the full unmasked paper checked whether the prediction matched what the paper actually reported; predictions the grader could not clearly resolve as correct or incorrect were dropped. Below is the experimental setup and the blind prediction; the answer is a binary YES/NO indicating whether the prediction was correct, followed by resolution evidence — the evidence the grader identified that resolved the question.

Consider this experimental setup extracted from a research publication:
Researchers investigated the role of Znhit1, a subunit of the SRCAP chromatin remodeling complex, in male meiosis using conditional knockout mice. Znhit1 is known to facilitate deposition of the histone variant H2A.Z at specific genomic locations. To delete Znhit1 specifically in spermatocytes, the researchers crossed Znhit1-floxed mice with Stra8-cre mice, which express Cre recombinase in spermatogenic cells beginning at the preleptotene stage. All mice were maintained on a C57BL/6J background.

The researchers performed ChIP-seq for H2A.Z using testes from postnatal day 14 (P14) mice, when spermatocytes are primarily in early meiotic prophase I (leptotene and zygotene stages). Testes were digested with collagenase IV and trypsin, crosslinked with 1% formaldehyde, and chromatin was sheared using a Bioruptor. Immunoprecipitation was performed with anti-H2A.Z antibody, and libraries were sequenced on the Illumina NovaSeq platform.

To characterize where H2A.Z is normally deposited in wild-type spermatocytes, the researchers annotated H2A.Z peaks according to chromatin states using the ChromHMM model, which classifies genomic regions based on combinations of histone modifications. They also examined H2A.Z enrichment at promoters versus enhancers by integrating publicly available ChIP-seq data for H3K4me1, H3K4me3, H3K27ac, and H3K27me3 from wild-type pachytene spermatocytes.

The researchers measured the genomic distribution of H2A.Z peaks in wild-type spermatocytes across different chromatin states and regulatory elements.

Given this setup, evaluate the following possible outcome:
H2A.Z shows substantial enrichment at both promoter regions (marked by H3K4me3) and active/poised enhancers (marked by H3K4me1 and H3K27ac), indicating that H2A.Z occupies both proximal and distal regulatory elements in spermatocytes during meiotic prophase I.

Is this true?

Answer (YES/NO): YES